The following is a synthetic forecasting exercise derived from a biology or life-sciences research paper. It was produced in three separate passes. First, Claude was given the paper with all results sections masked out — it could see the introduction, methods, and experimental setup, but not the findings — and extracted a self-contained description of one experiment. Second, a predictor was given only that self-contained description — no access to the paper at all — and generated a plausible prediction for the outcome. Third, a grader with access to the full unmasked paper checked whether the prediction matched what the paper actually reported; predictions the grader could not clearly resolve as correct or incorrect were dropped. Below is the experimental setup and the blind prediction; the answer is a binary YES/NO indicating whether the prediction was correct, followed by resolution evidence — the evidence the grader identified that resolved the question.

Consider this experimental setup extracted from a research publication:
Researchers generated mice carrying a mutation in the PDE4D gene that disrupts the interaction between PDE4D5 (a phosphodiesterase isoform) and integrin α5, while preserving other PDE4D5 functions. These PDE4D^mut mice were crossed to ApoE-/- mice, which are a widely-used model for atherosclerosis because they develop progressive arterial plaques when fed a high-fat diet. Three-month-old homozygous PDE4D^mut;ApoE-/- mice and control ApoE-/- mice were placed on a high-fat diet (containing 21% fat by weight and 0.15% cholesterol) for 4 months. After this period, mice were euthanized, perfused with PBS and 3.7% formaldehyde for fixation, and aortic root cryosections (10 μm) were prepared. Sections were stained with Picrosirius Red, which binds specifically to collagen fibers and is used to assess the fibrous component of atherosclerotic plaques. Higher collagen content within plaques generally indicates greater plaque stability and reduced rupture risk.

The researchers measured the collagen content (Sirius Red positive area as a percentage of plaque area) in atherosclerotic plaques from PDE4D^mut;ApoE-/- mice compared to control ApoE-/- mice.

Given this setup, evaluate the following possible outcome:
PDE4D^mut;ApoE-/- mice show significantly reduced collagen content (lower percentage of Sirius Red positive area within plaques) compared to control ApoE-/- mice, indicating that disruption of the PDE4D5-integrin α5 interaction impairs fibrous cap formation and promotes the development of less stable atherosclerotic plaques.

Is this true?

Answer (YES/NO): NO